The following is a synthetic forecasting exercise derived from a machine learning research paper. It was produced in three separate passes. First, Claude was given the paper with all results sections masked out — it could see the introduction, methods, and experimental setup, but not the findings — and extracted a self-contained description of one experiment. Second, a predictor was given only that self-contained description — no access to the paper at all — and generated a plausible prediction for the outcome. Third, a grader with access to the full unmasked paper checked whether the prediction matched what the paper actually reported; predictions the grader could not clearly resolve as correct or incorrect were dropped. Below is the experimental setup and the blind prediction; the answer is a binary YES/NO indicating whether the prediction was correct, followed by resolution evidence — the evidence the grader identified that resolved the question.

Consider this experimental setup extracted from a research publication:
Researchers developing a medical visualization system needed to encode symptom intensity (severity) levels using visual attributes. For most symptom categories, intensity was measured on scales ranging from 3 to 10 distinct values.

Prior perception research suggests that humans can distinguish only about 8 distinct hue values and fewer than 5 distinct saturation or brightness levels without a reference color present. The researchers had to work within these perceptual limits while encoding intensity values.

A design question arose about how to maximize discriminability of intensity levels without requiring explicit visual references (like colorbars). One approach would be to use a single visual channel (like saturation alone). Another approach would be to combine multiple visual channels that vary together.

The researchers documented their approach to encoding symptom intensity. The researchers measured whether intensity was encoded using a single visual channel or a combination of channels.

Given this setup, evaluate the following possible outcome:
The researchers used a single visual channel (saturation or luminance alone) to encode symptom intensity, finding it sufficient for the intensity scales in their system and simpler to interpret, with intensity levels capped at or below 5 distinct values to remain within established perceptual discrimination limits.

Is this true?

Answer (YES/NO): NO